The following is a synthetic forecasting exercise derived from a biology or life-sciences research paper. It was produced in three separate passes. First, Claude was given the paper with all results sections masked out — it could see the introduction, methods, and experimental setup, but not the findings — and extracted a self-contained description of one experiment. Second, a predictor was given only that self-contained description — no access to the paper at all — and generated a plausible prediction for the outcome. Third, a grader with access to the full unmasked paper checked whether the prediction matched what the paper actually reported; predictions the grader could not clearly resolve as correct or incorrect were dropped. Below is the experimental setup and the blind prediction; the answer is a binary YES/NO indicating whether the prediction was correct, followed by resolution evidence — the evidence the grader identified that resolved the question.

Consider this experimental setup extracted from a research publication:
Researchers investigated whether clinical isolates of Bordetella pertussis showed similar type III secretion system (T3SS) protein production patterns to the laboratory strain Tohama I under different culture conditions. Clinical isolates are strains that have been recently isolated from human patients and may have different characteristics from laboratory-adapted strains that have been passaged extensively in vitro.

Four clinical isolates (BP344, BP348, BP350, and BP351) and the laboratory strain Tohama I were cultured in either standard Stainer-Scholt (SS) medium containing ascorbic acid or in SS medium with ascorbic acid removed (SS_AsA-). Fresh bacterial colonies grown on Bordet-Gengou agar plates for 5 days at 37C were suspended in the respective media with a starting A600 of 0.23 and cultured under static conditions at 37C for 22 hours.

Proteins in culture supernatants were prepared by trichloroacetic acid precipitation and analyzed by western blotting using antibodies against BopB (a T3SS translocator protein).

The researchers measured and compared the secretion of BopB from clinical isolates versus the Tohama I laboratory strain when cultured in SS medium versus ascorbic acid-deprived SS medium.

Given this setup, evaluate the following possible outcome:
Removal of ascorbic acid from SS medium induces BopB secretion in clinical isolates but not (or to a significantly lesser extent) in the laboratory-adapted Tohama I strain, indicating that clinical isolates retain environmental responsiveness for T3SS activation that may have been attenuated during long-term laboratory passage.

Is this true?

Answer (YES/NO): NO